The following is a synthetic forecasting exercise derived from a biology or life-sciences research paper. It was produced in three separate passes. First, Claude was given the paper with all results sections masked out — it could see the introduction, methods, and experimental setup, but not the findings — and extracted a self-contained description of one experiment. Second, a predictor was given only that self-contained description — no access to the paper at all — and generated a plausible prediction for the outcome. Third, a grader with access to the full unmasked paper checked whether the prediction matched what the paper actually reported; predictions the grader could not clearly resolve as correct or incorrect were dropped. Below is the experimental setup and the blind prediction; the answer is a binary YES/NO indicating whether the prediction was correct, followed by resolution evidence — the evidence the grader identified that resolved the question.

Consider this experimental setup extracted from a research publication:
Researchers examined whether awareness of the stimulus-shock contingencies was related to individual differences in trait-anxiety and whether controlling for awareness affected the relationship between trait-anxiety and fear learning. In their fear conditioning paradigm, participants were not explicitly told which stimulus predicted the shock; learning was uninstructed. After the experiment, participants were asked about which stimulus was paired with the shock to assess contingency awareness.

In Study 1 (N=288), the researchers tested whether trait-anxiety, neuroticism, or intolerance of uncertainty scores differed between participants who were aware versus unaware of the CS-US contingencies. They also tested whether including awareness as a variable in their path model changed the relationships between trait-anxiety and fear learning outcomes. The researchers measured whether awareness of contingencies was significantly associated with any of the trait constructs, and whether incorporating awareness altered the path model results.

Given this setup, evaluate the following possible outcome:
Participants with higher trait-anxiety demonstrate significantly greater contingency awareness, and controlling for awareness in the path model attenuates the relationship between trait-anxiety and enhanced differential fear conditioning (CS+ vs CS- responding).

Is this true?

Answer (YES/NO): NO